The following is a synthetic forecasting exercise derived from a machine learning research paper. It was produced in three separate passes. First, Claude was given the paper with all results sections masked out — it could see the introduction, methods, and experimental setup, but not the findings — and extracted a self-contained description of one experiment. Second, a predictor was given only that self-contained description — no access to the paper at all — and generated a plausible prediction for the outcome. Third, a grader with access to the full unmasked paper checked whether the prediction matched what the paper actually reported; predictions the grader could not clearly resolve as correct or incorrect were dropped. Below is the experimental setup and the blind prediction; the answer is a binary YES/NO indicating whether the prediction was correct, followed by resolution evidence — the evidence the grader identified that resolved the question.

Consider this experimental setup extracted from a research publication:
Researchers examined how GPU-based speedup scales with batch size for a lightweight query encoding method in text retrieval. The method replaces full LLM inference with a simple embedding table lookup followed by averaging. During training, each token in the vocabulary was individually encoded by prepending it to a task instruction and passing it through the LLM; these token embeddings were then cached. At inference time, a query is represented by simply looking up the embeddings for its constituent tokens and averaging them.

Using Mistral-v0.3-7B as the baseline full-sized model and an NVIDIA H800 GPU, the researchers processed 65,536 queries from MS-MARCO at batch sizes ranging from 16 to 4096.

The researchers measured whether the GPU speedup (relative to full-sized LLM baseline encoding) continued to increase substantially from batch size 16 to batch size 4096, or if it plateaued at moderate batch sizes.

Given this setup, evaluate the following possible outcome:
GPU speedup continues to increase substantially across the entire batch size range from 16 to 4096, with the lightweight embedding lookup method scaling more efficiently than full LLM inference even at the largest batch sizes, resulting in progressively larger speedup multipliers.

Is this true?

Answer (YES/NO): YES